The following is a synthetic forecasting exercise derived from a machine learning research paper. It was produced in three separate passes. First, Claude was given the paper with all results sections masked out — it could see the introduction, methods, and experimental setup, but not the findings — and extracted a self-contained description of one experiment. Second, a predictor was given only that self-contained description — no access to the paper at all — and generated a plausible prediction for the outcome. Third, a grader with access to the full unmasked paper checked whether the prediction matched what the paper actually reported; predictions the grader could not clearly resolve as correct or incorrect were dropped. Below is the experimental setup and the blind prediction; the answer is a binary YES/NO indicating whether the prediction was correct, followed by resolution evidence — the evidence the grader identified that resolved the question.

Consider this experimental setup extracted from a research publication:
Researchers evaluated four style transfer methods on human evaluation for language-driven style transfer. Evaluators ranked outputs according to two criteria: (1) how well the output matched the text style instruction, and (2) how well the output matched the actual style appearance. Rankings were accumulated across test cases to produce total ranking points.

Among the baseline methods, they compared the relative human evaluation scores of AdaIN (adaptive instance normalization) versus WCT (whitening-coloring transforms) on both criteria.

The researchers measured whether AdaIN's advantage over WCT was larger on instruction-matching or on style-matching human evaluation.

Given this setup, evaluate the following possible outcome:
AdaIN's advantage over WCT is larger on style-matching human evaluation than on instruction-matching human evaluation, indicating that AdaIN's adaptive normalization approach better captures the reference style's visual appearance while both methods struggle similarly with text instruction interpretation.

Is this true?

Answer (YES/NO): NO